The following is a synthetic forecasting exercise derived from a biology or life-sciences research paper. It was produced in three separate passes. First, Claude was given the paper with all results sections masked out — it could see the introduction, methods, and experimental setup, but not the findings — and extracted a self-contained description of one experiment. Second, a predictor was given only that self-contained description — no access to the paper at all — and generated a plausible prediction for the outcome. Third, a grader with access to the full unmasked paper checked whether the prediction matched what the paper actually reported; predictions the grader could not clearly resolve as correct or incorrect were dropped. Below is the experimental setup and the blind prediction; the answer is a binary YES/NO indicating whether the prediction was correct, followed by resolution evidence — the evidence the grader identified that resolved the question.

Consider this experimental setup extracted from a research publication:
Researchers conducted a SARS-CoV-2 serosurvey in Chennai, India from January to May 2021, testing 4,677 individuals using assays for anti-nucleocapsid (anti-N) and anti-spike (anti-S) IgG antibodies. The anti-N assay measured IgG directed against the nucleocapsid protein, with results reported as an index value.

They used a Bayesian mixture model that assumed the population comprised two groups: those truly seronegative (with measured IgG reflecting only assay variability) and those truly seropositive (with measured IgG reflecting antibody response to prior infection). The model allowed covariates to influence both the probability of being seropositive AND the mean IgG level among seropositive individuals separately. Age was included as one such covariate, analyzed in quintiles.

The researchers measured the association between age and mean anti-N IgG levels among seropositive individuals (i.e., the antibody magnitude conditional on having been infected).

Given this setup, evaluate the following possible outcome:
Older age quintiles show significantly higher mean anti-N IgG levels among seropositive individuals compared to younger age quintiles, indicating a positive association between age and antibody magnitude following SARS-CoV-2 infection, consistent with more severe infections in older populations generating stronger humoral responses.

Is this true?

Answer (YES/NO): NO